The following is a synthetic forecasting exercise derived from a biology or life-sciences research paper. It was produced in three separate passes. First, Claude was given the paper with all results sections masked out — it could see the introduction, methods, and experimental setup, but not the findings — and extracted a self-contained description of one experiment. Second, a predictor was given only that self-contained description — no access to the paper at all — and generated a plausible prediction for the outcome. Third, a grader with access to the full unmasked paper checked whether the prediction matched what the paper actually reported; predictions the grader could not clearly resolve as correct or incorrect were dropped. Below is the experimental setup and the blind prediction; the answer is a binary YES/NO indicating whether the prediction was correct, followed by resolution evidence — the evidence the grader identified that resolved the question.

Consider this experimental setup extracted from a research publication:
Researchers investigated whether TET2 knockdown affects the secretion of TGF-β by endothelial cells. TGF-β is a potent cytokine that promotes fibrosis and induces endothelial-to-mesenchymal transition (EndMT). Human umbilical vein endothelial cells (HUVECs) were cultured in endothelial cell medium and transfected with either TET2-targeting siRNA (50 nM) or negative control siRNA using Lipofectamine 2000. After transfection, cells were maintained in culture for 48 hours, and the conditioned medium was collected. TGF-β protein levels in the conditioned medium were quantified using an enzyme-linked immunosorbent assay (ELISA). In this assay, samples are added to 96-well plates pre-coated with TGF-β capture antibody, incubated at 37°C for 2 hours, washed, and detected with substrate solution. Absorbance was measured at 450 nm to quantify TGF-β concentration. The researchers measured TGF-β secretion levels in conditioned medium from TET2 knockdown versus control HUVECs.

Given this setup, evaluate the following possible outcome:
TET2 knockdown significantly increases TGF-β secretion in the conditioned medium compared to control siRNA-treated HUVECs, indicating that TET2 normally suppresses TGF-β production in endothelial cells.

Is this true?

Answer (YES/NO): YES